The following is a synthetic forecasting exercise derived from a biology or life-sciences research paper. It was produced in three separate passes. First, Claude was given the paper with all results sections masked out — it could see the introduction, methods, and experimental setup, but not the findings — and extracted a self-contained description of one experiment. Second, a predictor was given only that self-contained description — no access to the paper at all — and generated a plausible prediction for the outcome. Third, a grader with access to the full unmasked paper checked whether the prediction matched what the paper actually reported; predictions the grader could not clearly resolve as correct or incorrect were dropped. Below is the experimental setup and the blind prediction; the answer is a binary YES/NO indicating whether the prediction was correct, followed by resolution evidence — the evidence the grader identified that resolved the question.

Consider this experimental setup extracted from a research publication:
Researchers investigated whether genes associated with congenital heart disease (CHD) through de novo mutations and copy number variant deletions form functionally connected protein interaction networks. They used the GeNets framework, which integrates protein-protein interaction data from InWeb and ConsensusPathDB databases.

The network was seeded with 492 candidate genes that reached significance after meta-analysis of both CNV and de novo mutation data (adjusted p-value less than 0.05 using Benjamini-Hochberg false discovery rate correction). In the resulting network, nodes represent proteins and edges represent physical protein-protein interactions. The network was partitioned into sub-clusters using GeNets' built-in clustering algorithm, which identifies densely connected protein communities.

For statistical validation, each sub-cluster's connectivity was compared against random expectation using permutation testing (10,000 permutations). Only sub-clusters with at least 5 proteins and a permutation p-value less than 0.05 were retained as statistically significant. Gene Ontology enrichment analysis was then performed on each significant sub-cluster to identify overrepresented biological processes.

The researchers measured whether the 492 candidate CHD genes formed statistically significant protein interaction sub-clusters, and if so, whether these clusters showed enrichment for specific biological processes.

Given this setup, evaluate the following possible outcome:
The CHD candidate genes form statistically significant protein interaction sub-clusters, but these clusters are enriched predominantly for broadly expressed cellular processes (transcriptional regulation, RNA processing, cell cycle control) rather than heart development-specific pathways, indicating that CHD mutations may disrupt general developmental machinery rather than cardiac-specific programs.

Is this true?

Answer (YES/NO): NO